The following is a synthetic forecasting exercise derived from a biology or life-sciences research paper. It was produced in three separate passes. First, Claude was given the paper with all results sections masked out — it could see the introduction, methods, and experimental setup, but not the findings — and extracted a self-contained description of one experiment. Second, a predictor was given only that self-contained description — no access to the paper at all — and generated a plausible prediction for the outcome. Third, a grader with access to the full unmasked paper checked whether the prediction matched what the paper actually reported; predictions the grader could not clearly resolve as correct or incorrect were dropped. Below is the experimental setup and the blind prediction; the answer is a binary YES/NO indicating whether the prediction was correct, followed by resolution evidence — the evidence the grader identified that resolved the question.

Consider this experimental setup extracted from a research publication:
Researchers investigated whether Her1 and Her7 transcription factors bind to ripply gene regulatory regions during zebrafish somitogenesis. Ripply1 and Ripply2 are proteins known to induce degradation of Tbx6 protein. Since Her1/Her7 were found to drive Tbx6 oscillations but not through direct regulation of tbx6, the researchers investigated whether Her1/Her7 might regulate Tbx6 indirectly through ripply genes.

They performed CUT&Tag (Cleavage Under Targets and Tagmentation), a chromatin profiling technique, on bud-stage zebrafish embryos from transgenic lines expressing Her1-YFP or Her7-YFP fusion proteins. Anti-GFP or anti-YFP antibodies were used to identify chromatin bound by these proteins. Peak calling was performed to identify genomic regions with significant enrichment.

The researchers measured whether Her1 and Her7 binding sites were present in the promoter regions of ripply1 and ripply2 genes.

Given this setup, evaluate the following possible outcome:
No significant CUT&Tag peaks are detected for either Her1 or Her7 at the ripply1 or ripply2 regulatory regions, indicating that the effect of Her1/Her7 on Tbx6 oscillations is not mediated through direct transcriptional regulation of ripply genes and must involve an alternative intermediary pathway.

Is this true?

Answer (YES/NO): NO